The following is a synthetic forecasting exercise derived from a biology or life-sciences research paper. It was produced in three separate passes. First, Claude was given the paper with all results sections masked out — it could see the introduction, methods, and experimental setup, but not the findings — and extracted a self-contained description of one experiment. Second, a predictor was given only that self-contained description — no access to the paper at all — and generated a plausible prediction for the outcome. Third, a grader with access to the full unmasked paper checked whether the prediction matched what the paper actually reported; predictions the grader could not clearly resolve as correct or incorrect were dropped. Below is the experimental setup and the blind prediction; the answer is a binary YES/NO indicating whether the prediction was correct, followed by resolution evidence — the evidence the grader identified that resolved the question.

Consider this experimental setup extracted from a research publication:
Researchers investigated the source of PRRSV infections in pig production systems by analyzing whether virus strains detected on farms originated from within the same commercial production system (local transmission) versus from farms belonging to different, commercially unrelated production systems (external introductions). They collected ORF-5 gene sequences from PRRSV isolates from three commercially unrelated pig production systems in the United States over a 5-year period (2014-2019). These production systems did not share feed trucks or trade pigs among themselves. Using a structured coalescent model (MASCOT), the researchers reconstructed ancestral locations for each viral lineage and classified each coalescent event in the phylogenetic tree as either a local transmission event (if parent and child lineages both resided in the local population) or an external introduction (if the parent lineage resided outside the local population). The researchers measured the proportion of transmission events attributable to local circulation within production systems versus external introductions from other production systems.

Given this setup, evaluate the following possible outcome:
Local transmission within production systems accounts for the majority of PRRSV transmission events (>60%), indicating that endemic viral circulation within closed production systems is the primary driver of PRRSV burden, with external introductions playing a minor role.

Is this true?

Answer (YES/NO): NO